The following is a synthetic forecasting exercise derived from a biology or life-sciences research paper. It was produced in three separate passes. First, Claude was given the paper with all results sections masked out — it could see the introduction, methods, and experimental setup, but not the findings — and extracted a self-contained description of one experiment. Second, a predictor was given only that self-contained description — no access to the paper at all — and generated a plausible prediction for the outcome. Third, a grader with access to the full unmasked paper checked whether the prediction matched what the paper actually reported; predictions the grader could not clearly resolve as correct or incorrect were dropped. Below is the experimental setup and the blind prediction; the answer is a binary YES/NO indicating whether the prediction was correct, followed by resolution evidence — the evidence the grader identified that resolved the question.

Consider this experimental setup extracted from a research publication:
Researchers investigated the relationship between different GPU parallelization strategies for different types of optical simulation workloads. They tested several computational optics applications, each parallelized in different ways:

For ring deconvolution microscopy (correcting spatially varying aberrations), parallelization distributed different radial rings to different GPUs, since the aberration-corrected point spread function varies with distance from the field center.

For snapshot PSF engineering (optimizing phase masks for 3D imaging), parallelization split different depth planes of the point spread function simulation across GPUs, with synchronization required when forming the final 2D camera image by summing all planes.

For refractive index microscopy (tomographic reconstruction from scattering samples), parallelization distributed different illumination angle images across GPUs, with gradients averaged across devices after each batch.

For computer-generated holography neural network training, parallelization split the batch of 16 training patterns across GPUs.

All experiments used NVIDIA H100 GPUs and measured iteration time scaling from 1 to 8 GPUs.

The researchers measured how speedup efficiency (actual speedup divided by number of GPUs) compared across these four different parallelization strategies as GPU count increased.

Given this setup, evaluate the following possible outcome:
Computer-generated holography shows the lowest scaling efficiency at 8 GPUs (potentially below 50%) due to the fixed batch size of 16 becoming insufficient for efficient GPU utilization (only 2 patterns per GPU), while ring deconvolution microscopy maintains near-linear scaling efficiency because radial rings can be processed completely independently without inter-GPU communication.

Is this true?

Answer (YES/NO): NO